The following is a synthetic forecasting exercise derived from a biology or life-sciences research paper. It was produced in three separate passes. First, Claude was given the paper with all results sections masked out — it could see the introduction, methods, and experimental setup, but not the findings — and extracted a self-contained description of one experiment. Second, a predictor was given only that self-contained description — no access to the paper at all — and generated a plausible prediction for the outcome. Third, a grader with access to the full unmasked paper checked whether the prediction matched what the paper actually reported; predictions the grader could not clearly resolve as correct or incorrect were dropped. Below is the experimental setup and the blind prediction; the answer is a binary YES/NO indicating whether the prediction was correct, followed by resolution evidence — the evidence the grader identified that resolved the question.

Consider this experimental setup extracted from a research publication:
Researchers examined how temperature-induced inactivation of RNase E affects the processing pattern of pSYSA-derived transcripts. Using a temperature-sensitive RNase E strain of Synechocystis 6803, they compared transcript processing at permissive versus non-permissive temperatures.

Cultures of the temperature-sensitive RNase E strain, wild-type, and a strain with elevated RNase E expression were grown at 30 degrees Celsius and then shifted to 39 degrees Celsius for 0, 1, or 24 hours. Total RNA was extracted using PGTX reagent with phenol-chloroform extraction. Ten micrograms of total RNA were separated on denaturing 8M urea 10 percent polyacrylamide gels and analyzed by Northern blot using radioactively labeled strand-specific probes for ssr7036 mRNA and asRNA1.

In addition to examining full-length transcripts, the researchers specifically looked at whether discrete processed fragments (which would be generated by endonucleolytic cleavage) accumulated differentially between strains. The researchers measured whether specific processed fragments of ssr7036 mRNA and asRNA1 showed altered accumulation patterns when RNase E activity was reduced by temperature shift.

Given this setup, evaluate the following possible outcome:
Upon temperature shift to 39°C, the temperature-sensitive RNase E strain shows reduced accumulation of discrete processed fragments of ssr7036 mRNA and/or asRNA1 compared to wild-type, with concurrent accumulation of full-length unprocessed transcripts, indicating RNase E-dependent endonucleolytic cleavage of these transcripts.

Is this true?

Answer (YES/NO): YES